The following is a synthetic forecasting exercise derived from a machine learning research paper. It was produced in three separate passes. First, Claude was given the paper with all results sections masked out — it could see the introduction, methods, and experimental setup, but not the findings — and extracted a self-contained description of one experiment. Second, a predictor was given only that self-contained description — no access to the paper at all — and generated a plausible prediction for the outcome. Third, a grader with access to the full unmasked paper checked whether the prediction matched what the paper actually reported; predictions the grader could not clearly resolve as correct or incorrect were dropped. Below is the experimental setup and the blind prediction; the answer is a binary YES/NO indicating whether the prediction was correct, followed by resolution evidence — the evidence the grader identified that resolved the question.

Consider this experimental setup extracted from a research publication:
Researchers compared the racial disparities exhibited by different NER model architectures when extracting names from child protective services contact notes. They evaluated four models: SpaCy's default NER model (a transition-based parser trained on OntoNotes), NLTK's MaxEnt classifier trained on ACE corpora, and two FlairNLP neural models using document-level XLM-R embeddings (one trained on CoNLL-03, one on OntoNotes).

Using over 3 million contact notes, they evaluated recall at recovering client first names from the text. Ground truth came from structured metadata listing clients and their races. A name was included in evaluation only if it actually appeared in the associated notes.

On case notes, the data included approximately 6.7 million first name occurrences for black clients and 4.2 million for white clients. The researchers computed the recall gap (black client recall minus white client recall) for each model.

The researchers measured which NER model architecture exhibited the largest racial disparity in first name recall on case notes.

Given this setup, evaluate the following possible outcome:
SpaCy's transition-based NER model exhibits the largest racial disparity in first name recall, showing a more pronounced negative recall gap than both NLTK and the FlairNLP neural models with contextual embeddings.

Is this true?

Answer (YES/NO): YES